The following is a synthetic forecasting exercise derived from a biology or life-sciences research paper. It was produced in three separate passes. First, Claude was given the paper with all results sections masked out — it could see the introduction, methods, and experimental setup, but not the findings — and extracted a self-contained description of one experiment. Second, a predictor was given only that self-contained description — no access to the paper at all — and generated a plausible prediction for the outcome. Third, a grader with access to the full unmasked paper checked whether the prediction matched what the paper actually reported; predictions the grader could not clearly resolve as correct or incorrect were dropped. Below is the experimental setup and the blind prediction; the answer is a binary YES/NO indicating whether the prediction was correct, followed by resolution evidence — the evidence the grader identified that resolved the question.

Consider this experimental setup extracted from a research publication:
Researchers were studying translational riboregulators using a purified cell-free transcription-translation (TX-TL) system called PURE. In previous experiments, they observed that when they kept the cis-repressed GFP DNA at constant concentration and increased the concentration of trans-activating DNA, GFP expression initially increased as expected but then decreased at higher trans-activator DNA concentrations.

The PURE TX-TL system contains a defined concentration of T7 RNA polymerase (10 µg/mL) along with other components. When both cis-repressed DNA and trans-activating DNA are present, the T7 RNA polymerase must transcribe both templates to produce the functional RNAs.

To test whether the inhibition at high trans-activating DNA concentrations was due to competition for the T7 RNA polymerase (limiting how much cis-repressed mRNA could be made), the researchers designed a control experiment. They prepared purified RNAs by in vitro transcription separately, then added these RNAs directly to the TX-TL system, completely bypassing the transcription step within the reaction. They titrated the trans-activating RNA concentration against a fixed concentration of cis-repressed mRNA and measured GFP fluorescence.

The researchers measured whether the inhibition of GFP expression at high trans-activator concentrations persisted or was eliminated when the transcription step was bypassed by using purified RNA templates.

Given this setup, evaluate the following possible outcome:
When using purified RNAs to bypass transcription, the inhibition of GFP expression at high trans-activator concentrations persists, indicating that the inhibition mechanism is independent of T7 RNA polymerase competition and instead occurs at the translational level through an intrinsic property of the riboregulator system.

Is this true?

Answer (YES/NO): NO